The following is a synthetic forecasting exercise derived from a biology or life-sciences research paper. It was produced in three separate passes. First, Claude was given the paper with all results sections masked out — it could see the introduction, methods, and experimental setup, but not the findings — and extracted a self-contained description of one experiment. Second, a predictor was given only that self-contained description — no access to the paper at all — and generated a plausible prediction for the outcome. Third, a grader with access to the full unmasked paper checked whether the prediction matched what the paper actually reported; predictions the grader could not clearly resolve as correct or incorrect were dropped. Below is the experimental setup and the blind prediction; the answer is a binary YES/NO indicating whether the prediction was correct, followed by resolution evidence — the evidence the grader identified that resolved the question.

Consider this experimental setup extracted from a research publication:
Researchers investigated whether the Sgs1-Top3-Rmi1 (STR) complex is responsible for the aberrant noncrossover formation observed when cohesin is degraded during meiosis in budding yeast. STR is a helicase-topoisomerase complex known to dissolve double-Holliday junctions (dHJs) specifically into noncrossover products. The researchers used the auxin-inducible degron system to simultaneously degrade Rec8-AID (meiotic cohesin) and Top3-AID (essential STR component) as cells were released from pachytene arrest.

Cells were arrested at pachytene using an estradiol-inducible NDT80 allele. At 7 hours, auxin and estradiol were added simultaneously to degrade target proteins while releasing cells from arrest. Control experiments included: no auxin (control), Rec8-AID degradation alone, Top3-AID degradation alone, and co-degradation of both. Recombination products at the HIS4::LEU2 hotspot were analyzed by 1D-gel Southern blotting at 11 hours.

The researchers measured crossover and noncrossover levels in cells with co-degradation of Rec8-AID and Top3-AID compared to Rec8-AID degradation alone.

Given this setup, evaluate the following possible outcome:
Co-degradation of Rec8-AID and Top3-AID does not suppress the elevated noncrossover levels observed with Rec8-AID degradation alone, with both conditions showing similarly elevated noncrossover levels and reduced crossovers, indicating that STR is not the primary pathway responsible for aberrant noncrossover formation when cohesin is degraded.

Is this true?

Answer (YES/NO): NO